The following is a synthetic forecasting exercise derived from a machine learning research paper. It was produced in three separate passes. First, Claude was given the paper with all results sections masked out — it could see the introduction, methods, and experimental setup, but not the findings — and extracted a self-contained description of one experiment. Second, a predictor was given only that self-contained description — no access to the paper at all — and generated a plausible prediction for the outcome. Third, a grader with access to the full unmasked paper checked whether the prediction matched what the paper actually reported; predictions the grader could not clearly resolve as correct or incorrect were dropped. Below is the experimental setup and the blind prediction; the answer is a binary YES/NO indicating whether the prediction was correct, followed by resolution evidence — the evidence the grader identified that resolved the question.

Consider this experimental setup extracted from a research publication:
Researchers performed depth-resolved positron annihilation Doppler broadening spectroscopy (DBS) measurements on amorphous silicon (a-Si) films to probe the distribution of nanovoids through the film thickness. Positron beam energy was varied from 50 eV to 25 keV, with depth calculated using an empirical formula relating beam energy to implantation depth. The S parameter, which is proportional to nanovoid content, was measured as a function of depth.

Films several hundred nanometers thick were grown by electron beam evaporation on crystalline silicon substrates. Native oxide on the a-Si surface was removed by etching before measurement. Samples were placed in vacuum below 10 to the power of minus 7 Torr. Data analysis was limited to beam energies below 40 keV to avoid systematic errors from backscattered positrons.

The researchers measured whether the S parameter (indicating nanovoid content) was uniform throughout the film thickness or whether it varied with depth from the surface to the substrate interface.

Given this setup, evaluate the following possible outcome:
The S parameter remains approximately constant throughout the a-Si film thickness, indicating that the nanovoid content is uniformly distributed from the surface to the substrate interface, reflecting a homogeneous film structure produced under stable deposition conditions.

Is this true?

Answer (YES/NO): NO